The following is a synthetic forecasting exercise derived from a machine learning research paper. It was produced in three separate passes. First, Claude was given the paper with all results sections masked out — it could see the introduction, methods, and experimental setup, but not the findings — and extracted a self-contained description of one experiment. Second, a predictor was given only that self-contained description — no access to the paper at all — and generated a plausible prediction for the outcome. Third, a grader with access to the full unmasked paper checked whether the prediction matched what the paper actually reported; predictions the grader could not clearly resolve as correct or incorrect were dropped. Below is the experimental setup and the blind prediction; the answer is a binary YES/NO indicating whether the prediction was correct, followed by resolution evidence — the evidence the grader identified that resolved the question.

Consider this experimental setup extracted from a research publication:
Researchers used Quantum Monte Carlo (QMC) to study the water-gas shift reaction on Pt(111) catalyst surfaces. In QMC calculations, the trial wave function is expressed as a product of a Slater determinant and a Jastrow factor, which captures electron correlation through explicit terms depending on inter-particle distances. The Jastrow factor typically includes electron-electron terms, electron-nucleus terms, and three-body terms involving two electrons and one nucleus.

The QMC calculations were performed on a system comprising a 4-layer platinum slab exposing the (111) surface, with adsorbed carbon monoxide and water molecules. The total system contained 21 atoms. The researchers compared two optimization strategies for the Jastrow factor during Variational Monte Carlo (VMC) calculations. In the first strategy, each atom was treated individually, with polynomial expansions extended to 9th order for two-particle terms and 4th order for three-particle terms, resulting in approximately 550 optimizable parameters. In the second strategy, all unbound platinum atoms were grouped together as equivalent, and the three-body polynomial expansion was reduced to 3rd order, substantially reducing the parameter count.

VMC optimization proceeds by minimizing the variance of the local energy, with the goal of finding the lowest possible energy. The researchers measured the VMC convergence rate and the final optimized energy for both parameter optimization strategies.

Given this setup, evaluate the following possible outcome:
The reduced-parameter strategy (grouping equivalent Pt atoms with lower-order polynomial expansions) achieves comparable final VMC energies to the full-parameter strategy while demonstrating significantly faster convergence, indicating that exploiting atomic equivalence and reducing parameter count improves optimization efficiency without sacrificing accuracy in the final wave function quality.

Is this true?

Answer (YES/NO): NO